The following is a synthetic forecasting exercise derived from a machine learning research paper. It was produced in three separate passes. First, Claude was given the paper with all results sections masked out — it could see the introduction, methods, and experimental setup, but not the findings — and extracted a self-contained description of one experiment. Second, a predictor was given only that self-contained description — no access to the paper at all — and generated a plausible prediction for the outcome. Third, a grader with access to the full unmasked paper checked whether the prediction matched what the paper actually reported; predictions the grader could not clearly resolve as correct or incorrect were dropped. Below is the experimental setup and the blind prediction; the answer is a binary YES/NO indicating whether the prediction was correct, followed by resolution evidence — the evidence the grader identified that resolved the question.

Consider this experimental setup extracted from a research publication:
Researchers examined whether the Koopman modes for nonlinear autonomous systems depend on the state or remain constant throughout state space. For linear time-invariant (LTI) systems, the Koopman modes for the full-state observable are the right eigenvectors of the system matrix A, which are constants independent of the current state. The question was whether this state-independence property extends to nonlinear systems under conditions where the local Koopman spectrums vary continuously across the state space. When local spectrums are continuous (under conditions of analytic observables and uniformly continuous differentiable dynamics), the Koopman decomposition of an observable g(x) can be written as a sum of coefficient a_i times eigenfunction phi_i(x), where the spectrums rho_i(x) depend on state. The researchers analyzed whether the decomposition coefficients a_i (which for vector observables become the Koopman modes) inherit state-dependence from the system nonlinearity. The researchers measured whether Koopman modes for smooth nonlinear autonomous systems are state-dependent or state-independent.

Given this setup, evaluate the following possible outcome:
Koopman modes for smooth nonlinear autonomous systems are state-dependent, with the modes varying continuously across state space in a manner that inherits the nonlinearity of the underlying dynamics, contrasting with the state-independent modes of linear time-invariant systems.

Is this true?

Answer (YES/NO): NO